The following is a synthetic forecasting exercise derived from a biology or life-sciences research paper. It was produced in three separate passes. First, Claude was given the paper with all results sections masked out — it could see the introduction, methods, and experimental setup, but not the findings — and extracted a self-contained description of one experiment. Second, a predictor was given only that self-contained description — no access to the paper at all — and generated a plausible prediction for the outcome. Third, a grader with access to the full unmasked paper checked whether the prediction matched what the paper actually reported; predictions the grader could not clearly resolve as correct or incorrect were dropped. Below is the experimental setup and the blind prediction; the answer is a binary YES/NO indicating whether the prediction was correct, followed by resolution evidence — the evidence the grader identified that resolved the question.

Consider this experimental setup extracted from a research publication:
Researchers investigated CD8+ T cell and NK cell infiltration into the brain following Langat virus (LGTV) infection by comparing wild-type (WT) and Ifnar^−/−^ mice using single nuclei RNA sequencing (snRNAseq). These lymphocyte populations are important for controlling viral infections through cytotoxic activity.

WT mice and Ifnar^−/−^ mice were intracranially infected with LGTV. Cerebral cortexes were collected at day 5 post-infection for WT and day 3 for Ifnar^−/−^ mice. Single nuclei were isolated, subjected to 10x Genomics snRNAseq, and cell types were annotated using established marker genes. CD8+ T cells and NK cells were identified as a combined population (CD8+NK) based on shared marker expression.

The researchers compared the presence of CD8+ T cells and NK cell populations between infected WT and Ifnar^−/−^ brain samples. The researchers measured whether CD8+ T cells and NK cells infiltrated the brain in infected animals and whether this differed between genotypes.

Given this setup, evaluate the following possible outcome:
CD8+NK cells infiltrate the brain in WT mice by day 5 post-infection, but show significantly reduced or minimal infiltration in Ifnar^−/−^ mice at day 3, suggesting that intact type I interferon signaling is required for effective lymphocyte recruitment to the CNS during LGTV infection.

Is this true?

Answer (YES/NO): NO